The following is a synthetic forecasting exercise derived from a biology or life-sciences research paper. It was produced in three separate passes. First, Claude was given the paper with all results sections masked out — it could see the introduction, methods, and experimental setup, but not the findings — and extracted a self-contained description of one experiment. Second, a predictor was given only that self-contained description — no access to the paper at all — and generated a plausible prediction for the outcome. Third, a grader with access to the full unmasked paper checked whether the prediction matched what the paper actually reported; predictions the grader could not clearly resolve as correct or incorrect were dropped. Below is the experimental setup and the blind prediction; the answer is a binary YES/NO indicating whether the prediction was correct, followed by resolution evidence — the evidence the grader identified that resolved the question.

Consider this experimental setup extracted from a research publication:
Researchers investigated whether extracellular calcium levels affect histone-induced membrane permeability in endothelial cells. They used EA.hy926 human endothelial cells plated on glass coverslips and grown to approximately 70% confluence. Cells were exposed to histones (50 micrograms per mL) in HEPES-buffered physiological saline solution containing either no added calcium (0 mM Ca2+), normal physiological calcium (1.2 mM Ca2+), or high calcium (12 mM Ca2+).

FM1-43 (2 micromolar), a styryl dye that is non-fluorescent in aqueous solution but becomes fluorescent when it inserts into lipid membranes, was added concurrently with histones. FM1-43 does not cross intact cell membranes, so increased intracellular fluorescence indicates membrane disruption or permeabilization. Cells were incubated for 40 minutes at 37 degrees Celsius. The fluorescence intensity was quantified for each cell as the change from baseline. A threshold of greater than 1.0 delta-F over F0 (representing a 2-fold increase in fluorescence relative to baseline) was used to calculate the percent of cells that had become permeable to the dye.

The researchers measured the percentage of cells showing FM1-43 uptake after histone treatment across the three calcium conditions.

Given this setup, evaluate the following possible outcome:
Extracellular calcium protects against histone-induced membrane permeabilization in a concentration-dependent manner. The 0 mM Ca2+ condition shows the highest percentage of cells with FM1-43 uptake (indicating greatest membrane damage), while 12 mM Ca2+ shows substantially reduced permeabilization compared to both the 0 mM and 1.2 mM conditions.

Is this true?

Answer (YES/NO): YES